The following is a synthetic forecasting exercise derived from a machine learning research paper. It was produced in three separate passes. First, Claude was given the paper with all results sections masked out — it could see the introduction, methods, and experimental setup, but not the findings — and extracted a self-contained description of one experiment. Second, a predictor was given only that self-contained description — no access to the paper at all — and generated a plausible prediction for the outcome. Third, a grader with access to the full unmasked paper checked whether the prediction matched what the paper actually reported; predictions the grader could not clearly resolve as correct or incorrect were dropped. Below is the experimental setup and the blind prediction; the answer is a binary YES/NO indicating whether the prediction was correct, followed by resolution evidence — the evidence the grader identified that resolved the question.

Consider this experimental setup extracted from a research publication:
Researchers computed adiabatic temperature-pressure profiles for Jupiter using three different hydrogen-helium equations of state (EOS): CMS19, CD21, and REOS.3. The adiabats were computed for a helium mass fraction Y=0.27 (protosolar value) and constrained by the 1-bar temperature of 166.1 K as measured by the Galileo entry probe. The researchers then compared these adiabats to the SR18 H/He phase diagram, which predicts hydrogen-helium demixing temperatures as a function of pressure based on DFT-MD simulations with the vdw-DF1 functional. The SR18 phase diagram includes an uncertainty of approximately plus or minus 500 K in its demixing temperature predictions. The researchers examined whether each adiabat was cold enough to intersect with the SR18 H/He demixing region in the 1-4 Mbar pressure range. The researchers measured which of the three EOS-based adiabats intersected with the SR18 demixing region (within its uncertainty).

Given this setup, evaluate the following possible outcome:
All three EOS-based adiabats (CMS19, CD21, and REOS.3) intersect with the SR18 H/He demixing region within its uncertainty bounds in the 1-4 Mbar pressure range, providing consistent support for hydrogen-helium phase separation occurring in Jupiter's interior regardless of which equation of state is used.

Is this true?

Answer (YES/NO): NO